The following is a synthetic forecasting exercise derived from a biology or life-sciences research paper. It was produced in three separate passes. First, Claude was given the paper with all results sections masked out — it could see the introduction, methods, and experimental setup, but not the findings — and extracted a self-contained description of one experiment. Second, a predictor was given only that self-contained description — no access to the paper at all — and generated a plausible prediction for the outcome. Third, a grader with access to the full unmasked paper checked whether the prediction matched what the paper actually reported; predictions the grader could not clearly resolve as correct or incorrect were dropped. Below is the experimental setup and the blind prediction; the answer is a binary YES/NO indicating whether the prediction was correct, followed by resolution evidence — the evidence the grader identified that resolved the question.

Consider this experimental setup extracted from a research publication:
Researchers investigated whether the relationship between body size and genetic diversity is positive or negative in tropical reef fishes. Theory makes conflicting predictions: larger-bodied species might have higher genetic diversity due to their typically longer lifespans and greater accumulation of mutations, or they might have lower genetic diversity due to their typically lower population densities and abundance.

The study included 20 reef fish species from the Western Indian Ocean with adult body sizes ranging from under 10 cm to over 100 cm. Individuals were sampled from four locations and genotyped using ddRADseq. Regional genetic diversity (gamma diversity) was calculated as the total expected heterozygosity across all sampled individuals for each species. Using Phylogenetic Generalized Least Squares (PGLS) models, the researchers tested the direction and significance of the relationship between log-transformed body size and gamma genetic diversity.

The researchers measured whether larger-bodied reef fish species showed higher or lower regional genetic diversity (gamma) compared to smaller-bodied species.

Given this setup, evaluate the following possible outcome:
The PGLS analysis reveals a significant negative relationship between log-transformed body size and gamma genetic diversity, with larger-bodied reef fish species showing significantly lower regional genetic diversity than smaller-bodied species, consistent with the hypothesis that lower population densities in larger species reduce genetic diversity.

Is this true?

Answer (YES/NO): NO